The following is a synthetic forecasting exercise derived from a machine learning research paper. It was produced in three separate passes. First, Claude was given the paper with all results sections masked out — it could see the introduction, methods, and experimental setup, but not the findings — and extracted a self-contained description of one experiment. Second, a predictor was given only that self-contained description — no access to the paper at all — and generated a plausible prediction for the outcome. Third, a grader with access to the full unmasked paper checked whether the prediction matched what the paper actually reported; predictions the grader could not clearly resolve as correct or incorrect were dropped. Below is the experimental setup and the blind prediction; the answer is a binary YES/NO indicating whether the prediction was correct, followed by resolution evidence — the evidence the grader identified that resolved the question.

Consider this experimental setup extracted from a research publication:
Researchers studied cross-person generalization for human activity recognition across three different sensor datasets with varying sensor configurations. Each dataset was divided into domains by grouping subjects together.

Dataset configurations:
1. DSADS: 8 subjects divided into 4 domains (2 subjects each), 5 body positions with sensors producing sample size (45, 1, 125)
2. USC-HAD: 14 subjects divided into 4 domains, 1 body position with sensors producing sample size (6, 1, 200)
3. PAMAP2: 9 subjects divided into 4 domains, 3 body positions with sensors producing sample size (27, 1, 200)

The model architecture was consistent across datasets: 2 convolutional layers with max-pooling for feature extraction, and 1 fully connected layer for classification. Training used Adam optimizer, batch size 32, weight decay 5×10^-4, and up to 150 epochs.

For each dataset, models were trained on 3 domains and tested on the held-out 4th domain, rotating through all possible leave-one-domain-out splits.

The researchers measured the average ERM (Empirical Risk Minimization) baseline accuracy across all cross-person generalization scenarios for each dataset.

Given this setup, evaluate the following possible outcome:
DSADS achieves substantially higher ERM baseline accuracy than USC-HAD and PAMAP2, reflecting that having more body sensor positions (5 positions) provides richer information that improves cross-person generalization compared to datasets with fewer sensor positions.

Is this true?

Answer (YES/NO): NO